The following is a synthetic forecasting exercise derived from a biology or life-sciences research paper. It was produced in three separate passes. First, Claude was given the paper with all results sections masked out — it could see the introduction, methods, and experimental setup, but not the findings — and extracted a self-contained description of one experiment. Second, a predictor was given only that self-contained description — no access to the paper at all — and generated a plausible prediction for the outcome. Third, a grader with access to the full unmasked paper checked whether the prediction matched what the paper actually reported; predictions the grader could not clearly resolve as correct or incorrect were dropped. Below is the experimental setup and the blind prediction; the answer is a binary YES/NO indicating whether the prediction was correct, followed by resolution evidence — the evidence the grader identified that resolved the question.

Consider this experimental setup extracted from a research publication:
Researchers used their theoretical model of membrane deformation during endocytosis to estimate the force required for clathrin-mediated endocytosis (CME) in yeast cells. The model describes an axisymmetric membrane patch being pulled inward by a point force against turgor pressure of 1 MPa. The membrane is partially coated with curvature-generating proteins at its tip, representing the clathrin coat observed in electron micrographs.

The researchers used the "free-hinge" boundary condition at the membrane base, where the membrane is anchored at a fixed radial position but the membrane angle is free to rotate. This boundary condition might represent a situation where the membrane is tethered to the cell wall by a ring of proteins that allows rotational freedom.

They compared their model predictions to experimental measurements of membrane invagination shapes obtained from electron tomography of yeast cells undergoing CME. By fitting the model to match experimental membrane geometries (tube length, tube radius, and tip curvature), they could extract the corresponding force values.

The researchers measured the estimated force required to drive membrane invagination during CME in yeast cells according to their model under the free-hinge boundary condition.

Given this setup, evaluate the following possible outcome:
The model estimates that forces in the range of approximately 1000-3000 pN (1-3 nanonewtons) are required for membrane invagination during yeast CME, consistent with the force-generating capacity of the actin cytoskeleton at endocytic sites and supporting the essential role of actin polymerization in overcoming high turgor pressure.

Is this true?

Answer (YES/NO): NO